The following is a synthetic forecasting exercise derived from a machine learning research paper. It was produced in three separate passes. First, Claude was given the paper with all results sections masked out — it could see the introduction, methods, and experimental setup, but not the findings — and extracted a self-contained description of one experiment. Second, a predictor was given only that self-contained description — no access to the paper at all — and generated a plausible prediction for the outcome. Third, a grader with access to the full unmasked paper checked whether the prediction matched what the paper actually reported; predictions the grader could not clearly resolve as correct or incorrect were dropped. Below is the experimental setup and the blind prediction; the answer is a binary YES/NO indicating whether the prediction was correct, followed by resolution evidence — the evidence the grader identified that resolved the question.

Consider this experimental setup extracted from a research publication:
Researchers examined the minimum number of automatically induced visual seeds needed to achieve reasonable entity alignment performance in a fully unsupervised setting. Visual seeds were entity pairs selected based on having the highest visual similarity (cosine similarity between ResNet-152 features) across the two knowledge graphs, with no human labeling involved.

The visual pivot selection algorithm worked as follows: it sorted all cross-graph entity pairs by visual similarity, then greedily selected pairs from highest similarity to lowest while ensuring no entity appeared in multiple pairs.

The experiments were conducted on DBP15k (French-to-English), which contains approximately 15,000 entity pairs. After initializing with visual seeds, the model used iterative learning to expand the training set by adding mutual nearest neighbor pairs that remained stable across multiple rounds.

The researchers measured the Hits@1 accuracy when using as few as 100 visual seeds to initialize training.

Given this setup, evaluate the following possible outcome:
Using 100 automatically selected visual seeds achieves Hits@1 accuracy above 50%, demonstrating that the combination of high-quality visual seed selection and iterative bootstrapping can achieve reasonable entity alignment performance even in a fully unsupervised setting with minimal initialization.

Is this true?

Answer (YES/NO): YES